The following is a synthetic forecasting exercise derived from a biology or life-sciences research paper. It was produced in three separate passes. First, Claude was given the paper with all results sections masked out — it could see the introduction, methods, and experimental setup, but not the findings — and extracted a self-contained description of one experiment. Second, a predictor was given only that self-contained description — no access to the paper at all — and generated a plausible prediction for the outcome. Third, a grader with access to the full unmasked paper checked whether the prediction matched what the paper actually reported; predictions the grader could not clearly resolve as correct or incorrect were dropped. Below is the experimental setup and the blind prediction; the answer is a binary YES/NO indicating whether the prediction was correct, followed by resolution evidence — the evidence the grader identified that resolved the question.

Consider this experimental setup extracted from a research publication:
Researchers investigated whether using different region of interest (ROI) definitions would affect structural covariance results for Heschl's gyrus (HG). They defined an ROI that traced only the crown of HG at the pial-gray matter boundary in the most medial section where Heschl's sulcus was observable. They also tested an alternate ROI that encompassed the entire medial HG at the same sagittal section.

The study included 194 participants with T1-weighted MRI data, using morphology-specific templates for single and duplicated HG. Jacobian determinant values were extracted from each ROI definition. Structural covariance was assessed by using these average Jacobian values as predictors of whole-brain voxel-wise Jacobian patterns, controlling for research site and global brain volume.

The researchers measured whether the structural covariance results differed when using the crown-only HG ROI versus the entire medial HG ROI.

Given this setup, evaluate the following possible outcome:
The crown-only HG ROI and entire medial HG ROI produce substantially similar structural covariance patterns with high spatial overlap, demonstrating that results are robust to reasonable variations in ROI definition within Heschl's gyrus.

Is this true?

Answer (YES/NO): YES